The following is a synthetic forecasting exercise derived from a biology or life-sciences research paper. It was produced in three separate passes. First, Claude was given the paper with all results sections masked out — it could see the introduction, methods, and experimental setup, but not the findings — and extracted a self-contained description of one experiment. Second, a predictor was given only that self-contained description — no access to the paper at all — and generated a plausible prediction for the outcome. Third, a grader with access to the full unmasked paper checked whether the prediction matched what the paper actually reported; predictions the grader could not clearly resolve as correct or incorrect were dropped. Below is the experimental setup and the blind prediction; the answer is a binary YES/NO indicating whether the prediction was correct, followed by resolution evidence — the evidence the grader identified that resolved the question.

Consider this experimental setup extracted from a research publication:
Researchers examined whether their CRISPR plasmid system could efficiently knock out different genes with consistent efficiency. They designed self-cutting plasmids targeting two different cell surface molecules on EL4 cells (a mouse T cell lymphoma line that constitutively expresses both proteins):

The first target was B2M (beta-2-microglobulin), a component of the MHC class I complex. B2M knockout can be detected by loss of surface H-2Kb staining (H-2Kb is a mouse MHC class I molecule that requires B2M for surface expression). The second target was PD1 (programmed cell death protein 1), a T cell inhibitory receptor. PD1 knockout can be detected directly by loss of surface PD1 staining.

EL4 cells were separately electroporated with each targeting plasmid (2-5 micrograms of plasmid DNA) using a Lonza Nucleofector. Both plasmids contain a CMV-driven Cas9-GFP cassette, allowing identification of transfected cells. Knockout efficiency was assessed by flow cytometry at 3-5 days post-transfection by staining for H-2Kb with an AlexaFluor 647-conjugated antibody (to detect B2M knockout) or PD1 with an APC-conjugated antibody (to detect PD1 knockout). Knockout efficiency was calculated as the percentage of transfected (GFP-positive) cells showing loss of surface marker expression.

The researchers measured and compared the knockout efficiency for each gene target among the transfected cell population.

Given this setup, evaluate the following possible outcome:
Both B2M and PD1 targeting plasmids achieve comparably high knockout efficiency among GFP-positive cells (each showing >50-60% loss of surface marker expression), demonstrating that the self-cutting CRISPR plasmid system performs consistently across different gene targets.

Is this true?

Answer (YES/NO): NO